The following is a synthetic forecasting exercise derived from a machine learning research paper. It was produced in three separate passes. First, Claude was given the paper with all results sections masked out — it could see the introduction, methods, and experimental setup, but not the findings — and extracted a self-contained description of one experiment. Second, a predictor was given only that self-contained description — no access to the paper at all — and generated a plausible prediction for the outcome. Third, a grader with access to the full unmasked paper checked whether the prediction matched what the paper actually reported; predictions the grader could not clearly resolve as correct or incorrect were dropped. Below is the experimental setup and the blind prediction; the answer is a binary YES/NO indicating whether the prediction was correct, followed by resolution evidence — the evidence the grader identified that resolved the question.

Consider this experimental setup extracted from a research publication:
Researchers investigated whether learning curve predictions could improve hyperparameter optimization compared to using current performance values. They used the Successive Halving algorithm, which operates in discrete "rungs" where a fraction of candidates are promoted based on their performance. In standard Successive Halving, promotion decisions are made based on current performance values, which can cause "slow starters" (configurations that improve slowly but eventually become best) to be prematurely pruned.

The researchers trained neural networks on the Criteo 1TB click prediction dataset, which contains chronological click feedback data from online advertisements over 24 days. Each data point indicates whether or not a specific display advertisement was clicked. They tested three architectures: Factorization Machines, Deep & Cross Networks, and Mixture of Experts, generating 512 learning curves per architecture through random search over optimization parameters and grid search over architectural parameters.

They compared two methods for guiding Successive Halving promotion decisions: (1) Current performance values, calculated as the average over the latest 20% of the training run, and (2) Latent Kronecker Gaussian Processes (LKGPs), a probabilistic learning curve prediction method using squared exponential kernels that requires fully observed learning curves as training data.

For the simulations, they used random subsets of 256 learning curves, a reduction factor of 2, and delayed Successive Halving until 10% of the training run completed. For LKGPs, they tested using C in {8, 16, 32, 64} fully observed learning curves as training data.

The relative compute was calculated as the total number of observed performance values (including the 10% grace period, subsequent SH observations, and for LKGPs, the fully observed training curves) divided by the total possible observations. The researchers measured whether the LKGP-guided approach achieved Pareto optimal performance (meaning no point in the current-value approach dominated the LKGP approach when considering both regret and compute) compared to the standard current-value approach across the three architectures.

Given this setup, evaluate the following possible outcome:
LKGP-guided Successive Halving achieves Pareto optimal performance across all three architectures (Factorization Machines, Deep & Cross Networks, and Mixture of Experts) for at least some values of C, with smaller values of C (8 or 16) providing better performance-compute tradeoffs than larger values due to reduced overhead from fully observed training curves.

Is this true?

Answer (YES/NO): NO